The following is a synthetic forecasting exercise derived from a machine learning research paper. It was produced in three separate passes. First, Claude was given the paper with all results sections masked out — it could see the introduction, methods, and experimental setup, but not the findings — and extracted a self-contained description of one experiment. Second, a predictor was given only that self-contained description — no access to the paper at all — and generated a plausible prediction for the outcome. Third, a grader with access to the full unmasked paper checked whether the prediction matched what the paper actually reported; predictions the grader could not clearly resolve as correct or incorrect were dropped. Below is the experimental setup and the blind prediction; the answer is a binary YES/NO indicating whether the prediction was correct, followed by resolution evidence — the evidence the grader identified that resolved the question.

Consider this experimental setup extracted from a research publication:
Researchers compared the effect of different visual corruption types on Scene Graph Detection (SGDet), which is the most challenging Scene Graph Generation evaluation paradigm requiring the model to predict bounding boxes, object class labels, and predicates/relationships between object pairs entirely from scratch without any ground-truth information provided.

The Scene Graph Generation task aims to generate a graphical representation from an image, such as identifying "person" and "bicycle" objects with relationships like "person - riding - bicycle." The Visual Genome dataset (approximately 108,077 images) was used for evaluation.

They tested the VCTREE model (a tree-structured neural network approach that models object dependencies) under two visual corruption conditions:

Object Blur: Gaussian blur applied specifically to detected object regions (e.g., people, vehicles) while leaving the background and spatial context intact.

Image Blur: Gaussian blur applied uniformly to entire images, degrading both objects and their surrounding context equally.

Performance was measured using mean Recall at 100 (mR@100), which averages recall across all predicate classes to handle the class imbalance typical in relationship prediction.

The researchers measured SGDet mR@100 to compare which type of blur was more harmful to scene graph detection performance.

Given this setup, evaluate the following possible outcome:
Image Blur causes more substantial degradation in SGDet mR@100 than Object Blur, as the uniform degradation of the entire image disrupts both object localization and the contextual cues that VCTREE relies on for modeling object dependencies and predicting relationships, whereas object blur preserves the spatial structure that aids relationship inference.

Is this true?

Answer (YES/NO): YES